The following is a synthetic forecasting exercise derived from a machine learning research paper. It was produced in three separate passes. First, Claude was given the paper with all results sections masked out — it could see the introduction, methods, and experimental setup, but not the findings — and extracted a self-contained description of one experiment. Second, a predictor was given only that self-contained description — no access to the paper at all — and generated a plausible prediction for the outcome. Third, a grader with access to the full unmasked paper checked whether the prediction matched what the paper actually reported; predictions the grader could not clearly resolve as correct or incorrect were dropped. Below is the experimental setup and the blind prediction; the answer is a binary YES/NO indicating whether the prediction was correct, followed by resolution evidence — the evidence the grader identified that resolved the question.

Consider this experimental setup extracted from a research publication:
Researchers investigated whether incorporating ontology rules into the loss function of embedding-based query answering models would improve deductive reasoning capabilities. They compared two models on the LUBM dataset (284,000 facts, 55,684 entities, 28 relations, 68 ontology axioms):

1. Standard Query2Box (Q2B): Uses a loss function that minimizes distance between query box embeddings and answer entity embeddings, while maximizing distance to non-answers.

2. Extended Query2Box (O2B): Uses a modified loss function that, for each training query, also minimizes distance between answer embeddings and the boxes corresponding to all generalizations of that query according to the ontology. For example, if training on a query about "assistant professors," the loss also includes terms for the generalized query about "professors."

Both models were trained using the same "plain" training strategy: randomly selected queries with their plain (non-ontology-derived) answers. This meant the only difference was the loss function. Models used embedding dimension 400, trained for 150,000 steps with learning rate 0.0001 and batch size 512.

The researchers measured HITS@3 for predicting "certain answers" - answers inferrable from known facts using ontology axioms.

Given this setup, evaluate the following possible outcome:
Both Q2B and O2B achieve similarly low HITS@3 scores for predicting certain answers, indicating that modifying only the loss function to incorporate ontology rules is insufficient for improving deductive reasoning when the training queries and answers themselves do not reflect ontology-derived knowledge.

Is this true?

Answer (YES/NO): NO